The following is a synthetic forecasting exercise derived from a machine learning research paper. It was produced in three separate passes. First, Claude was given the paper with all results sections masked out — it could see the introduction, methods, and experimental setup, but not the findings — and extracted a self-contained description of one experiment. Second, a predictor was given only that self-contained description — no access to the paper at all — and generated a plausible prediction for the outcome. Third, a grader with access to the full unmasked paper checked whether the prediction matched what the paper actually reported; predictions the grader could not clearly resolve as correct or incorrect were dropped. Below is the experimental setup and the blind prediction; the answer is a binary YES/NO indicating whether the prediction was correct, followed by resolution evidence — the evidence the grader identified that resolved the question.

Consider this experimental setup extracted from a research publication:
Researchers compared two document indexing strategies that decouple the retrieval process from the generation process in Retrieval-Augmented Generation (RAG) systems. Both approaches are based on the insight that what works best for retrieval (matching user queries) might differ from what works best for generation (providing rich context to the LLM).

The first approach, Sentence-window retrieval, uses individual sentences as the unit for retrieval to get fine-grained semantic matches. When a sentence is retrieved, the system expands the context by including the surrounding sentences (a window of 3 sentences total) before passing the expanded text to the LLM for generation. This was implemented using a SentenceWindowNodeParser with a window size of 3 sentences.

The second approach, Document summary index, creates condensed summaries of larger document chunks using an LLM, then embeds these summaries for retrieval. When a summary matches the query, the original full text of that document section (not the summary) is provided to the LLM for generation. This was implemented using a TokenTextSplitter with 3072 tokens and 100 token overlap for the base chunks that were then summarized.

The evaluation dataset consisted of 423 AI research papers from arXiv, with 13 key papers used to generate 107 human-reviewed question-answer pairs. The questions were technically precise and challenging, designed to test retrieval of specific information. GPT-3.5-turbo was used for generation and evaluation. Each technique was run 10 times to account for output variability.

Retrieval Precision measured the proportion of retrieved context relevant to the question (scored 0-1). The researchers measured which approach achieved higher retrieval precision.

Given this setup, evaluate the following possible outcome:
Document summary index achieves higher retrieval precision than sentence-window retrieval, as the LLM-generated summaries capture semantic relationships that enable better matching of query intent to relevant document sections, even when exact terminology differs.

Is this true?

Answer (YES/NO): NO